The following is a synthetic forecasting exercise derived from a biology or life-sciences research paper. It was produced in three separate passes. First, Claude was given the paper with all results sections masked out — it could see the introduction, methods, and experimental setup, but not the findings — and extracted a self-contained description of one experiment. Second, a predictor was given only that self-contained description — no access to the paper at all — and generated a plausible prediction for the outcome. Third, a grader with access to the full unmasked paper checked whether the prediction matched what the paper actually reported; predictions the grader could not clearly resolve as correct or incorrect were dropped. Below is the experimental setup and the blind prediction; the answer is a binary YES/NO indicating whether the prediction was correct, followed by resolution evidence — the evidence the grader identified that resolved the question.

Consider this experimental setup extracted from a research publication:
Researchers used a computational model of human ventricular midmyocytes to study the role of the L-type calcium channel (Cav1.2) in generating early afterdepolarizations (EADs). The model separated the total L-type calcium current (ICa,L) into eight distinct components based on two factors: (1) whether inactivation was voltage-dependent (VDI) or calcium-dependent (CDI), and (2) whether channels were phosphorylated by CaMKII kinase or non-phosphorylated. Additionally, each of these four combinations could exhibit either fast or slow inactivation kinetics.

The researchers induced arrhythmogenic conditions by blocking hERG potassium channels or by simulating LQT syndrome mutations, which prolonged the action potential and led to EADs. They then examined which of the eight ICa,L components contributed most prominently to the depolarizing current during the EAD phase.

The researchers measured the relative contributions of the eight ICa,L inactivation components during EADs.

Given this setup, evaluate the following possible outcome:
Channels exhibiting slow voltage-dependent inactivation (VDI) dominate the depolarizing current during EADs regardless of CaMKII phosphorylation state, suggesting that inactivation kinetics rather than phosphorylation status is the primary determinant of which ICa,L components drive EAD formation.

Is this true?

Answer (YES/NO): NO